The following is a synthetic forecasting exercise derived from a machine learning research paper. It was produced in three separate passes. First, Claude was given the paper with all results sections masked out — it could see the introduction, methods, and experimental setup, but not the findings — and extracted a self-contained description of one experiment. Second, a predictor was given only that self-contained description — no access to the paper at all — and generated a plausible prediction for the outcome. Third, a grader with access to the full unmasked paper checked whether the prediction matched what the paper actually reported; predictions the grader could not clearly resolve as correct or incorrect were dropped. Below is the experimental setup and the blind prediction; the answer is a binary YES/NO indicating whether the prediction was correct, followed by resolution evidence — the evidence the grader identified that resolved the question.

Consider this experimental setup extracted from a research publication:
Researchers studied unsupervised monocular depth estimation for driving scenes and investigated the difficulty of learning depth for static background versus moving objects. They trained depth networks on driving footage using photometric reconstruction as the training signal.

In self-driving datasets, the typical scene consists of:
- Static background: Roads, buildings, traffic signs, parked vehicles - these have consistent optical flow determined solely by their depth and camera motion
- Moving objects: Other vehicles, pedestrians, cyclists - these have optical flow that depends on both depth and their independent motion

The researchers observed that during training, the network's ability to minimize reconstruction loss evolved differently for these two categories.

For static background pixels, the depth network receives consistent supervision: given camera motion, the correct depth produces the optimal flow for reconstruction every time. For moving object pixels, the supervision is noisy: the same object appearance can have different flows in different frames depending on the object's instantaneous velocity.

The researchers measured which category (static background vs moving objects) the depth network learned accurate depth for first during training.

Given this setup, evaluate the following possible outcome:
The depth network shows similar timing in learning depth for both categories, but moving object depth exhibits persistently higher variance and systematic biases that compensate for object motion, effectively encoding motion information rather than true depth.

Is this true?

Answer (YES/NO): NO